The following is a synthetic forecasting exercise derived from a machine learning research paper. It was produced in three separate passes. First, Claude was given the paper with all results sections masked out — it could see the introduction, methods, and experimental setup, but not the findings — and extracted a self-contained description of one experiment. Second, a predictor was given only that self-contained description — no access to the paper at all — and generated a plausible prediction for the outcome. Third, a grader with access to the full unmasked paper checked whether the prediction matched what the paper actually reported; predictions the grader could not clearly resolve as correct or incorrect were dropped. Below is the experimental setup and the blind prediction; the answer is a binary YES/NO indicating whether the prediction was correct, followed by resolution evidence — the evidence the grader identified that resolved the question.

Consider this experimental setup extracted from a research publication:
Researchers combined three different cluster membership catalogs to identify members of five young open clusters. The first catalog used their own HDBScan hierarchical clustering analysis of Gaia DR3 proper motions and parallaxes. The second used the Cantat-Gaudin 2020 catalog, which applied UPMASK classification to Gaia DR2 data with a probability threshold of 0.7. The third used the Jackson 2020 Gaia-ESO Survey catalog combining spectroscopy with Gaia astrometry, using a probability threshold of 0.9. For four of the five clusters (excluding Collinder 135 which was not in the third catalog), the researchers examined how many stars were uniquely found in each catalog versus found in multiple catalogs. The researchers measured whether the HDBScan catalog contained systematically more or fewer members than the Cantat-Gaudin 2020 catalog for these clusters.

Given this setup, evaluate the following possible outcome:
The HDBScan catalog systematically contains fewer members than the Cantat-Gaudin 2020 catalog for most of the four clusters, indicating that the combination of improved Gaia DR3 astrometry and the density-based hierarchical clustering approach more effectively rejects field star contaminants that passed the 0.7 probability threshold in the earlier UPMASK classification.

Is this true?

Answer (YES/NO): NO